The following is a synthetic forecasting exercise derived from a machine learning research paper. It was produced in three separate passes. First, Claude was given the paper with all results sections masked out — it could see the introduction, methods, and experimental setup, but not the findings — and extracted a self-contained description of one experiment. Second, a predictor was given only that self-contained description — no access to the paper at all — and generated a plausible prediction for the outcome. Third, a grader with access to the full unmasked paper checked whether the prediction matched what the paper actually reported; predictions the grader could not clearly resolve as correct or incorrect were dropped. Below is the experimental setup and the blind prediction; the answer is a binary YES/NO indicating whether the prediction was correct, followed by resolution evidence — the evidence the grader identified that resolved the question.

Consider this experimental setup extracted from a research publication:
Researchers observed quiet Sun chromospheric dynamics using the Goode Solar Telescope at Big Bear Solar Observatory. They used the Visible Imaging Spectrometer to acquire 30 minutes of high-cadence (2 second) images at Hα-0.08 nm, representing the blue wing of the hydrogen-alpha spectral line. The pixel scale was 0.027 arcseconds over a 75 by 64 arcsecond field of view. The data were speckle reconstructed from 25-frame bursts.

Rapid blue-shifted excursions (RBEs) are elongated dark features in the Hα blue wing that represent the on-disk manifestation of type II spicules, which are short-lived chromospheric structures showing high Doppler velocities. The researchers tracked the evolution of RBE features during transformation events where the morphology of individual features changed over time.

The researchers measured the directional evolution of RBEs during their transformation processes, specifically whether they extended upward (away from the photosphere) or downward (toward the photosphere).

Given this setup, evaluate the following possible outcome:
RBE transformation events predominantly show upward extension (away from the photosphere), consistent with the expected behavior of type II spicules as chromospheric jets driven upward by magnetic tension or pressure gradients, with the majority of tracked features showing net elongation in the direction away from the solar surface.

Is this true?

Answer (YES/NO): NO